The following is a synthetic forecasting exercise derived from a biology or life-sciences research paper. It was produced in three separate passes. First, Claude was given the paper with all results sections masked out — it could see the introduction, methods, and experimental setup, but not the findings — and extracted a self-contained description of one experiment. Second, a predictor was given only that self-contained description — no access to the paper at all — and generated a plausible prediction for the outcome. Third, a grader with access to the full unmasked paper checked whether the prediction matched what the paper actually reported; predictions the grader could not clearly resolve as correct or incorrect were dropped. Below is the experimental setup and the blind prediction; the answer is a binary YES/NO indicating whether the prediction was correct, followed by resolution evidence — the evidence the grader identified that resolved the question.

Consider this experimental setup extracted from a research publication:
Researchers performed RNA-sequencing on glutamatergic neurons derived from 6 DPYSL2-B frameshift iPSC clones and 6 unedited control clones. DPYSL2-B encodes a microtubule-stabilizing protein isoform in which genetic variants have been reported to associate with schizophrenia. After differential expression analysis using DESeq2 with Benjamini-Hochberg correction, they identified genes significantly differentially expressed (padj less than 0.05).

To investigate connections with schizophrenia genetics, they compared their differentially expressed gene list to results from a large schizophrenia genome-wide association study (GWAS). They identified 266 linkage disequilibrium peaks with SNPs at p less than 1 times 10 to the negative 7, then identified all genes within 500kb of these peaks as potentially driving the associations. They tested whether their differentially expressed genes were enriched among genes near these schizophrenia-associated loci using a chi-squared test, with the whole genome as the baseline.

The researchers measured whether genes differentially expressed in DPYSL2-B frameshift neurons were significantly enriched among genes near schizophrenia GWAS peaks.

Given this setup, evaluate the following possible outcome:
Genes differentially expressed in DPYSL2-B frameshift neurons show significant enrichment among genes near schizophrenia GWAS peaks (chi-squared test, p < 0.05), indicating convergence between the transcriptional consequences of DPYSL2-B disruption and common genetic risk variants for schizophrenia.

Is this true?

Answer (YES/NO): YES